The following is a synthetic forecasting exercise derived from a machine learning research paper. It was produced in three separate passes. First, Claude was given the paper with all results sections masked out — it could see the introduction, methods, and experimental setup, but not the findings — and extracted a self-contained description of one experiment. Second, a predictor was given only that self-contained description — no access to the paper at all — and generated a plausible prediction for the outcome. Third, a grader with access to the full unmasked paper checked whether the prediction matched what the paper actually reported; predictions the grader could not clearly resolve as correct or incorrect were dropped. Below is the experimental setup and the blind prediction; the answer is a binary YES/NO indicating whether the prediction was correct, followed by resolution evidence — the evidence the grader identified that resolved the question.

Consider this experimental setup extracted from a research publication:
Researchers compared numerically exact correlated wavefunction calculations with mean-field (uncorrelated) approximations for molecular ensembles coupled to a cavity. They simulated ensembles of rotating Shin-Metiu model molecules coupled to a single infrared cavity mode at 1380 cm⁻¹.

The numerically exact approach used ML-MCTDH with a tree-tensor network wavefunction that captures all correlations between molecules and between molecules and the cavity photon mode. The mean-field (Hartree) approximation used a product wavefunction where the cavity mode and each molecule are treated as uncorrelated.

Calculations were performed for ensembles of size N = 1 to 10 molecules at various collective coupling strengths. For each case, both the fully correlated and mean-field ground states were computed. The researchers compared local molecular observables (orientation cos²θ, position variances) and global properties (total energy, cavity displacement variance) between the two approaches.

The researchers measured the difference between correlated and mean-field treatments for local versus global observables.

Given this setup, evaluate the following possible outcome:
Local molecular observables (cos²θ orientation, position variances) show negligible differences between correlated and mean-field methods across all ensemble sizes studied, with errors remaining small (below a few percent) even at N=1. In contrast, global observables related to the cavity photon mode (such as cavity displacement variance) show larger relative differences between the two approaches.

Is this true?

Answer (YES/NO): YES